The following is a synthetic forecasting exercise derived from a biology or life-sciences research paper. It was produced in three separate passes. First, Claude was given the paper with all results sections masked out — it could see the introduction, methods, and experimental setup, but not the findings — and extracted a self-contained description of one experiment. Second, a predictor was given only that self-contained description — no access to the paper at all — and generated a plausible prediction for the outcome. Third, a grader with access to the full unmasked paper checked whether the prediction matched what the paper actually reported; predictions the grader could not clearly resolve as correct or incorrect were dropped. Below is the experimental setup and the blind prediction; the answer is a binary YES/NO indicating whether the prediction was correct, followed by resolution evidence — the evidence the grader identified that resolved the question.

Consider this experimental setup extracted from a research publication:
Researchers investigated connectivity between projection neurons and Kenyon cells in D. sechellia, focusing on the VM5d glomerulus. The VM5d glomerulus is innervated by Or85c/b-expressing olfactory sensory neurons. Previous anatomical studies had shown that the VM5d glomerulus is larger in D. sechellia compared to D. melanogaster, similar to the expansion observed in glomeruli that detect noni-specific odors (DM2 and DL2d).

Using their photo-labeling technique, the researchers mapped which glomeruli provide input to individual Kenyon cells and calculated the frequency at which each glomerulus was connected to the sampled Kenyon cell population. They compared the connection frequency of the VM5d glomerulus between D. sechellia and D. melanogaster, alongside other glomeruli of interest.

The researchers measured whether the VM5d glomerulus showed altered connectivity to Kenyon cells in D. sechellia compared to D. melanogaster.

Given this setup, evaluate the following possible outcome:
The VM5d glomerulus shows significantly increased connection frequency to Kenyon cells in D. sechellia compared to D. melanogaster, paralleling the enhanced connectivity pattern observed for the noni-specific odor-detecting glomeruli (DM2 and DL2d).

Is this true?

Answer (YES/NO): NO